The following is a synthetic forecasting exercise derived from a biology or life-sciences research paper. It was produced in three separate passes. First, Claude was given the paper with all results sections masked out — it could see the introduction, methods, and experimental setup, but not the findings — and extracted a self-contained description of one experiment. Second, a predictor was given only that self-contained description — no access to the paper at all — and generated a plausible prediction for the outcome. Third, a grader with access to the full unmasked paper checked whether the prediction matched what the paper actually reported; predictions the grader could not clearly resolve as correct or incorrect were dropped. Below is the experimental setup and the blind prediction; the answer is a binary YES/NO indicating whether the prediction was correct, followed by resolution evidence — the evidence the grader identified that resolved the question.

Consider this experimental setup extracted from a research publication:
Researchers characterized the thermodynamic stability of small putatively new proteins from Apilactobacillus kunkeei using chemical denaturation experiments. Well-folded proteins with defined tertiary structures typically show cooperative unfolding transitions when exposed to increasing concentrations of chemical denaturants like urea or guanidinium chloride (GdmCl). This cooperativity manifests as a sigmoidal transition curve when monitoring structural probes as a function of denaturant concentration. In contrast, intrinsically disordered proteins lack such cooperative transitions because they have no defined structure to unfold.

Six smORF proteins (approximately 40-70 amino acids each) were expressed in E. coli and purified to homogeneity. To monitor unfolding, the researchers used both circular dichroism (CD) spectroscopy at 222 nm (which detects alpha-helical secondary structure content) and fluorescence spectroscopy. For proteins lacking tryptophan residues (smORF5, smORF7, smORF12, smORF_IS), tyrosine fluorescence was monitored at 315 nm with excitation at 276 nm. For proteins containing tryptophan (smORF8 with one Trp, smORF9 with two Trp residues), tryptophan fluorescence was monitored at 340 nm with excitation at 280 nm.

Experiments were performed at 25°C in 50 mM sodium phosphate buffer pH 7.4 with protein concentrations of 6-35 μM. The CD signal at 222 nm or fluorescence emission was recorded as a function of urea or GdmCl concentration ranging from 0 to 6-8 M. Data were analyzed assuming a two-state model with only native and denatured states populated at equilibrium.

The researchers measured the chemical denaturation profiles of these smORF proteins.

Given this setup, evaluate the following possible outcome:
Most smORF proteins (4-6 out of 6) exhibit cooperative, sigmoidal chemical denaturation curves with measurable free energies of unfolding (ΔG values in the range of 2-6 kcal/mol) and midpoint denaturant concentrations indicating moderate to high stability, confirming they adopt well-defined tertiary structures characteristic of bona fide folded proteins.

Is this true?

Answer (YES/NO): NO